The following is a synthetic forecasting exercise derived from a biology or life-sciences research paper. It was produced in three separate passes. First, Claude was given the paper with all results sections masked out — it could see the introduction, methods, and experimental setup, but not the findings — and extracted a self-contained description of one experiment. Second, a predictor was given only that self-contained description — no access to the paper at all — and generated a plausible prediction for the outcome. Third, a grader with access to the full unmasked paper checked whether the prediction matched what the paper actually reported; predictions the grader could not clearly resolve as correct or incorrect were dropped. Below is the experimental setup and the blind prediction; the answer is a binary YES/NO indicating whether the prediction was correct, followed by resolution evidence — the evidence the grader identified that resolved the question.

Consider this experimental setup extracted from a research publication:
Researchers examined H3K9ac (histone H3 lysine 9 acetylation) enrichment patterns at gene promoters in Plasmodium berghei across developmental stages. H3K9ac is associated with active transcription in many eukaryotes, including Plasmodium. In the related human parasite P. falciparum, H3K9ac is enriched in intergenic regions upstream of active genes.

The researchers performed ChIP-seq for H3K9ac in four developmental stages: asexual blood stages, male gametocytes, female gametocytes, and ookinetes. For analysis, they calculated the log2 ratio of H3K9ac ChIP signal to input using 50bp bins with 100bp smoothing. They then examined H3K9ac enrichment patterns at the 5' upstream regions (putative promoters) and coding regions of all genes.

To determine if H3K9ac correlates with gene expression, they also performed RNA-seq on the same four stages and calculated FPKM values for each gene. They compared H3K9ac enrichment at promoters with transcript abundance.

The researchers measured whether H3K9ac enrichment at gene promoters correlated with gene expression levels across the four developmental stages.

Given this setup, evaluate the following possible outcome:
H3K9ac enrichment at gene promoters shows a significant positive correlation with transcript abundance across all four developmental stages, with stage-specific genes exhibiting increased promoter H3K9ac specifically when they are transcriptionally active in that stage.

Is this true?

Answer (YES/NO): NO